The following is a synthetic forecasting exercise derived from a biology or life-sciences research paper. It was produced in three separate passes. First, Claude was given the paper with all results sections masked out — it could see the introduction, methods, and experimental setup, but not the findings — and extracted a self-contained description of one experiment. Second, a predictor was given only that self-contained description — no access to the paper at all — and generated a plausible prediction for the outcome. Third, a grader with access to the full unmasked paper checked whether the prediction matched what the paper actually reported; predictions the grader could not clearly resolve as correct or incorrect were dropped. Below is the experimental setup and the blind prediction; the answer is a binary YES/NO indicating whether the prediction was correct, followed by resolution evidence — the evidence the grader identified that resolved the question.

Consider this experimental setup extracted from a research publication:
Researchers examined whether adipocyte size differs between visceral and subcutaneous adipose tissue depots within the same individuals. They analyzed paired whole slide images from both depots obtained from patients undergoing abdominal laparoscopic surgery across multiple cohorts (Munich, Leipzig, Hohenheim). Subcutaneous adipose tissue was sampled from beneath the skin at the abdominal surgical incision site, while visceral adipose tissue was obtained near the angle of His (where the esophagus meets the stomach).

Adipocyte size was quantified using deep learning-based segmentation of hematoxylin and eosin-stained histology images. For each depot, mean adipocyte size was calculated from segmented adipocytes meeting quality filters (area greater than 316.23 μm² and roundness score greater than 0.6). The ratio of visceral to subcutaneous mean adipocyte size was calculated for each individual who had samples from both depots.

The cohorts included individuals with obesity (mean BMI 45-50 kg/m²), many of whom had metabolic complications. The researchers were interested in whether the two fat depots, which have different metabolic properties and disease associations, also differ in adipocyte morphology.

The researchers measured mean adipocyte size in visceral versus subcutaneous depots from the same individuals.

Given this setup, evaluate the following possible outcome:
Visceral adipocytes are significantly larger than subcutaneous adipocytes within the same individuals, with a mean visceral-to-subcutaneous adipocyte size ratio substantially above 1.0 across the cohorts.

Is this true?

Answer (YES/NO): NO